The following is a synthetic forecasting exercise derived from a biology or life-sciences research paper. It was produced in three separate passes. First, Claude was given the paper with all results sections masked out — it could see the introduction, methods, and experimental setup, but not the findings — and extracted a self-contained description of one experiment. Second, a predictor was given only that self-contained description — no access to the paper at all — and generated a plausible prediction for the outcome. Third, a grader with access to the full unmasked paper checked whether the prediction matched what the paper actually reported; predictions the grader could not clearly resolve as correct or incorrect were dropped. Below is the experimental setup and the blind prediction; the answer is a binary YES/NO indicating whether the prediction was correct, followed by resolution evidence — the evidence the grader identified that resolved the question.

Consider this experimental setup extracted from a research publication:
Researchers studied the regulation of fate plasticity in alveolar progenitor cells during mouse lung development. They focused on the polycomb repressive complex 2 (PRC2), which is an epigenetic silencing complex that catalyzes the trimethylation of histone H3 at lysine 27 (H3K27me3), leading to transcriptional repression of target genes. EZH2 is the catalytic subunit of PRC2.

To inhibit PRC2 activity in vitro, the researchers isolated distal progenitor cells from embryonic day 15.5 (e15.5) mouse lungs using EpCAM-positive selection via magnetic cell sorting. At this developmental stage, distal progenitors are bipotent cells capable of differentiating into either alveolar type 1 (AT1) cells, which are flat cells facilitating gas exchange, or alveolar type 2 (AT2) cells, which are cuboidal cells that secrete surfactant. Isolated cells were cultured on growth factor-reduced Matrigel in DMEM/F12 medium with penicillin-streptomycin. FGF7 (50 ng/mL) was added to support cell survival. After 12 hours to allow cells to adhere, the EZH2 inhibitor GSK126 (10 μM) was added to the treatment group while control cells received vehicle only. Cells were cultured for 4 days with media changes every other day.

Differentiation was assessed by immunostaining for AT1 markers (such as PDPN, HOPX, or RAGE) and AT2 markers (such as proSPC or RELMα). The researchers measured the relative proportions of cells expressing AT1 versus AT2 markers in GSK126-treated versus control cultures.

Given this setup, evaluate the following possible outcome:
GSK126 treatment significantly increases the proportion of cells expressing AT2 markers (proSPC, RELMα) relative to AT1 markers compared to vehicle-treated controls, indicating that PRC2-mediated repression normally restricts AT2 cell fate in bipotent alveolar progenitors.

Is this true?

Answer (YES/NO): YES